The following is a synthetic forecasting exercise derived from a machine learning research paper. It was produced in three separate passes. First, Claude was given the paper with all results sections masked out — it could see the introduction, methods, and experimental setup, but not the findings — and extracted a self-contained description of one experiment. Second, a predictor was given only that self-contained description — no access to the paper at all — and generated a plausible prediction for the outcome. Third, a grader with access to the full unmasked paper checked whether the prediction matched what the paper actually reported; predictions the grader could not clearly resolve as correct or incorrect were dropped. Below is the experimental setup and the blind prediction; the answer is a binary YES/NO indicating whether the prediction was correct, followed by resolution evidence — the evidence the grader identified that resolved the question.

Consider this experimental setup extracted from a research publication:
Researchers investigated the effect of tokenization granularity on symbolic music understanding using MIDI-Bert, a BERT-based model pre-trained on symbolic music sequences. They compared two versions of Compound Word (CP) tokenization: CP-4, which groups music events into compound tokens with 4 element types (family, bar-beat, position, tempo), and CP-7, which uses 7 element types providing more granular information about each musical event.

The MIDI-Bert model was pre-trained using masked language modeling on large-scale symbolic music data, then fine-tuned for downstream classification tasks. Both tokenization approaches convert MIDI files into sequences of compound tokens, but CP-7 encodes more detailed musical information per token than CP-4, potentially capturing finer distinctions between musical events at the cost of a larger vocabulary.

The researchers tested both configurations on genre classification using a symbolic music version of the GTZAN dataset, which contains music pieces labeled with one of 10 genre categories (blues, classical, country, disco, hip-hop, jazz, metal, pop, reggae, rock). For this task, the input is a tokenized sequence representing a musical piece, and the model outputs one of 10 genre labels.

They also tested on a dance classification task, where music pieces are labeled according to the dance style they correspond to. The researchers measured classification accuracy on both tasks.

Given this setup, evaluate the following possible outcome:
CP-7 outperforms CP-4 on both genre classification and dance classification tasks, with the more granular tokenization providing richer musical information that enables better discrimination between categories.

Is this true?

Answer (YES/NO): NO